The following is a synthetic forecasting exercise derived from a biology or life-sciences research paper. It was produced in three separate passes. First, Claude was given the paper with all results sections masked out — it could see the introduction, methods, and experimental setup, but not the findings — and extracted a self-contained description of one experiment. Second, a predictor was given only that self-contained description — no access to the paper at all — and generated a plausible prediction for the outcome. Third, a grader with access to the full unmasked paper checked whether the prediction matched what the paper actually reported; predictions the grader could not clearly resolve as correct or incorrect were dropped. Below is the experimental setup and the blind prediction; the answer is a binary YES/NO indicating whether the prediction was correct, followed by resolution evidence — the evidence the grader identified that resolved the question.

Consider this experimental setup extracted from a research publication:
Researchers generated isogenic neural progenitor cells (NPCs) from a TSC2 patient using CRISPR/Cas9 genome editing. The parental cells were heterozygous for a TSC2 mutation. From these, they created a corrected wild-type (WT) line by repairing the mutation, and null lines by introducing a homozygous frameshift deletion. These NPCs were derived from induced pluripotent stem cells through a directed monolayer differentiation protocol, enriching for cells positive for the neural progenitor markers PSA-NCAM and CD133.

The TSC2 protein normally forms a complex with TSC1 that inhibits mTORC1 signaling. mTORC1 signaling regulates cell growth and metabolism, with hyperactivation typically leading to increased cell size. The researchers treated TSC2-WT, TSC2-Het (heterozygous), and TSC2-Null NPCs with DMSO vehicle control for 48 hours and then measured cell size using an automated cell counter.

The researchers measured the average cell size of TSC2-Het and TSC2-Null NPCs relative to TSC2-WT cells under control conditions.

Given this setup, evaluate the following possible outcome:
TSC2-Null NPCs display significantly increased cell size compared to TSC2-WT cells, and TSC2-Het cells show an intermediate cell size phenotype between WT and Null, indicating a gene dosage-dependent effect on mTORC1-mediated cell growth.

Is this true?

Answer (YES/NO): YES